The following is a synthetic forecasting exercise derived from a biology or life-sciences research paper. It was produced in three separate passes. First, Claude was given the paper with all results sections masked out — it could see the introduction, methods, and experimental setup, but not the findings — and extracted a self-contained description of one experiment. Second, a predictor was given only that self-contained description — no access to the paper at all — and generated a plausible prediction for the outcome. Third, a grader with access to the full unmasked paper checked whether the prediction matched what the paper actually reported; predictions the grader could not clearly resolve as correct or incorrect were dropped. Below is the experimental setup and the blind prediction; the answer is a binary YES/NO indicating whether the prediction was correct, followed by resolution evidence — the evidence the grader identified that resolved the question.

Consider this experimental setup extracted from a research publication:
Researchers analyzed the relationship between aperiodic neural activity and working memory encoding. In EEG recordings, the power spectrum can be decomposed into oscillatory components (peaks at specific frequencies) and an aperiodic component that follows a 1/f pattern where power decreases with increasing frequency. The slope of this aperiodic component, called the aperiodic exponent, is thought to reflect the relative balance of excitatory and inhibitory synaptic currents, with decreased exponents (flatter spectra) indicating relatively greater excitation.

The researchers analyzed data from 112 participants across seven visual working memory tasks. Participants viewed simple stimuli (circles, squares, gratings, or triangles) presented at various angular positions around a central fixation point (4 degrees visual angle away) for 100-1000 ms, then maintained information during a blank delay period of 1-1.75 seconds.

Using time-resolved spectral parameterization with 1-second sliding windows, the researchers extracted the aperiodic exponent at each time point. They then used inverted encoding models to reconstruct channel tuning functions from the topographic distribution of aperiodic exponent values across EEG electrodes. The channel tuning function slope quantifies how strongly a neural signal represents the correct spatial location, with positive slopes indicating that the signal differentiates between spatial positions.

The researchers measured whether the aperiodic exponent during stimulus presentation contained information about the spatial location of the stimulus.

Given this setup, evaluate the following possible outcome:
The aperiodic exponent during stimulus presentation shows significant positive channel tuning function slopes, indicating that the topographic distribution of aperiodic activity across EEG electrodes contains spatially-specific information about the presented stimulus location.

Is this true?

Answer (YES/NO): YES